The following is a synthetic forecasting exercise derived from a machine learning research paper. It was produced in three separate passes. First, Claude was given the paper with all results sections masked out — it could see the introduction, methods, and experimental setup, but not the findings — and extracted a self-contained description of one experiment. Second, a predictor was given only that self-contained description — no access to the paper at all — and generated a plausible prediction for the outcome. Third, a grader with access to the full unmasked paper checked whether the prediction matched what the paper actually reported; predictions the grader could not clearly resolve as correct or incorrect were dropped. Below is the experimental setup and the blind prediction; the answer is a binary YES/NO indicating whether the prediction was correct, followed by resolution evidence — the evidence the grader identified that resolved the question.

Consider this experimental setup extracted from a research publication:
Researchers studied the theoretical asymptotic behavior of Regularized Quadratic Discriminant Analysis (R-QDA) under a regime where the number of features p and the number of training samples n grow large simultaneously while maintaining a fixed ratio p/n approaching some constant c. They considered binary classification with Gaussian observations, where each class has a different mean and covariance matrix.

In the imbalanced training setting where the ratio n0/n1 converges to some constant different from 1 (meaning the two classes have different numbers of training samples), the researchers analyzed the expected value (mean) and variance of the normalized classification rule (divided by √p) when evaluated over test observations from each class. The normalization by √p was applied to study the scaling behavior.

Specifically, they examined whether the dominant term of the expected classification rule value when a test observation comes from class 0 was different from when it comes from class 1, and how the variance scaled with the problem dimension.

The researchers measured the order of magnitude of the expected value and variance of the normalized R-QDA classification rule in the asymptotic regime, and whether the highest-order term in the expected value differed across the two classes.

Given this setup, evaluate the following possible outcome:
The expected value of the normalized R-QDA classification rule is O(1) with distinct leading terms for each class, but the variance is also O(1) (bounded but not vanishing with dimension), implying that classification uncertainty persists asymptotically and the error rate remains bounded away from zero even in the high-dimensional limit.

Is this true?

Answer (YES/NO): NO